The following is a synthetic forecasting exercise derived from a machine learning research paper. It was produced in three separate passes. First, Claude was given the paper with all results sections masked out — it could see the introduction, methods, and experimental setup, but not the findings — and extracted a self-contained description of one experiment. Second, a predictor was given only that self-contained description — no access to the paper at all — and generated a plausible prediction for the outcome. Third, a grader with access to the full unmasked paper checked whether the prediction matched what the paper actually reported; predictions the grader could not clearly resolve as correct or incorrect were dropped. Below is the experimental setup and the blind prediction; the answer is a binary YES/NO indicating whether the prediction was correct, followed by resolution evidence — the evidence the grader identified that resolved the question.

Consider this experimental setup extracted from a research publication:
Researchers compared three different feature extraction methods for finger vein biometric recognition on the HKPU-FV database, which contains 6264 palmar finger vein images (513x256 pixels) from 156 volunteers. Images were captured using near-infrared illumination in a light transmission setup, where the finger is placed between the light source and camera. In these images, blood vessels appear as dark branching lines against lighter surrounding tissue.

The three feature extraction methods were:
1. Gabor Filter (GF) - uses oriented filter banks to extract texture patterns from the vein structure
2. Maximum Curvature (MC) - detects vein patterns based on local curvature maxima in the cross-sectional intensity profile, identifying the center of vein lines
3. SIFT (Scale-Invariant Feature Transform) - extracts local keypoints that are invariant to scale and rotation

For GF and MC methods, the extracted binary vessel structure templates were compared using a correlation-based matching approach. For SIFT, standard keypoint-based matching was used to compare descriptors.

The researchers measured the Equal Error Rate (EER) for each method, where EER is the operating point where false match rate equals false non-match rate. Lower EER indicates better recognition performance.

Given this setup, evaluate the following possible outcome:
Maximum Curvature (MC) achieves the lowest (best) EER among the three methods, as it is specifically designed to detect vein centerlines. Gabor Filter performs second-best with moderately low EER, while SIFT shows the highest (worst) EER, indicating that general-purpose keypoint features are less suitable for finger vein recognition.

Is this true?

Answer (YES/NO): YES